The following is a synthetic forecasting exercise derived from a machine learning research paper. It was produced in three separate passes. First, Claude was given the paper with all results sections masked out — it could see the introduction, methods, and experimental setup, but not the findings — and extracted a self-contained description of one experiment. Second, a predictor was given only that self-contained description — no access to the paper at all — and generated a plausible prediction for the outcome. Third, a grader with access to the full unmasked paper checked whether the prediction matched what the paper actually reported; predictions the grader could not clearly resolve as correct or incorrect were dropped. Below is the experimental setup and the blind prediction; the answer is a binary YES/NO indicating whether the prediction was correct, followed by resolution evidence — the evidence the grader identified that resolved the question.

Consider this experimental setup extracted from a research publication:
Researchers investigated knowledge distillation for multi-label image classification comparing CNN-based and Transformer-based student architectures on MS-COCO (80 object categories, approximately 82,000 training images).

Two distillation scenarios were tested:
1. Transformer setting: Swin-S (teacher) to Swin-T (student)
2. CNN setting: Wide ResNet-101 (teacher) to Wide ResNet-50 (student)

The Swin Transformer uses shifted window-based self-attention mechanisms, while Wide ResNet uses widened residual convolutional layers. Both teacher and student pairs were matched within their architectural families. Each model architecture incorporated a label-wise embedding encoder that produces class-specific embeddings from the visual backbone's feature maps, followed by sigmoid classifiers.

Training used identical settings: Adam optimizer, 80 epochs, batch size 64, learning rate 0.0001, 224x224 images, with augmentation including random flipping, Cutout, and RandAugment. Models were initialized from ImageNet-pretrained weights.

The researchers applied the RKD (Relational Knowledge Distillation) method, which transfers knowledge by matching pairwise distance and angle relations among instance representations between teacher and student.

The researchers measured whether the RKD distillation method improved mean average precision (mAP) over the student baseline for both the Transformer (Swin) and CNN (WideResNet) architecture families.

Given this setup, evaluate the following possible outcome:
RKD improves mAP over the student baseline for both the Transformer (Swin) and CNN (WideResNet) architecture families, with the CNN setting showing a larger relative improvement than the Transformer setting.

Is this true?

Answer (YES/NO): YES